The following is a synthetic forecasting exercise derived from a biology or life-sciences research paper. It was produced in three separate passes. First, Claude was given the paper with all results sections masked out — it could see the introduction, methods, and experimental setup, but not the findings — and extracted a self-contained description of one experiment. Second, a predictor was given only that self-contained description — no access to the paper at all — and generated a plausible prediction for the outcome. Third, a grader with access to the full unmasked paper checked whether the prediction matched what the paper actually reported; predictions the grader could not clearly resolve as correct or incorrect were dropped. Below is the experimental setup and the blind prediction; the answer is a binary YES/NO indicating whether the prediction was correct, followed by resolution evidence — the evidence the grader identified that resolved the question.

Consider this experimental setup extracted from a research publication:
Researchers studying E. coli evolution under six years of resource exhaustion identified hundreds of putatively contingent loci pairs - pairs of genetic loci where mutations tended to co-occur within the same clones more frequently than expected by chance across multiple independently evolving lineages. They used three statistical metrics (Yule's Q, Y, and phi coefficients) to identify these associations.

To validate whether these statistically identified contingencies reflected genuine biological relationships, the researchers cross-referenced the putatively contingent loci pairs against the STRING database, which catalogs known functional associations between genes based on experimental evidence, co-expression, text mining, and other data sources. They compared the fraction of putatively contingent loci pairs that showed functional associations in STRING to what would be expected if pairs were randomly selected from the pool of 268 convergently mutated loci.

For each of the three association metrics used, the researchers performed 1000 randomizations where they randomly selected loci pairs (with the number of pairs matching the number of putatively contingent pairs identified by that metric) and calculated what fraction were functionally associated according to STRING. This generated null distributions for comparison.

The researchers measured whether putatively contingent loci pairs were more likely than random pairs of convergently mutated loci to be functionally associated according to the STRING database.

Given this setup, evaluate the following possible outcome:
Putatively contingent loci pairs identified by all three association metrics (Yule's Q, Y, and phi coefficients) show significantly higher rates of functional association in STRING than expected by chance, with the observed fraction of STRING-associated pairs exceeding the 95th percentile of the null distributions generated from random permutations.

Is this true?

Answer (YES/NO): YES